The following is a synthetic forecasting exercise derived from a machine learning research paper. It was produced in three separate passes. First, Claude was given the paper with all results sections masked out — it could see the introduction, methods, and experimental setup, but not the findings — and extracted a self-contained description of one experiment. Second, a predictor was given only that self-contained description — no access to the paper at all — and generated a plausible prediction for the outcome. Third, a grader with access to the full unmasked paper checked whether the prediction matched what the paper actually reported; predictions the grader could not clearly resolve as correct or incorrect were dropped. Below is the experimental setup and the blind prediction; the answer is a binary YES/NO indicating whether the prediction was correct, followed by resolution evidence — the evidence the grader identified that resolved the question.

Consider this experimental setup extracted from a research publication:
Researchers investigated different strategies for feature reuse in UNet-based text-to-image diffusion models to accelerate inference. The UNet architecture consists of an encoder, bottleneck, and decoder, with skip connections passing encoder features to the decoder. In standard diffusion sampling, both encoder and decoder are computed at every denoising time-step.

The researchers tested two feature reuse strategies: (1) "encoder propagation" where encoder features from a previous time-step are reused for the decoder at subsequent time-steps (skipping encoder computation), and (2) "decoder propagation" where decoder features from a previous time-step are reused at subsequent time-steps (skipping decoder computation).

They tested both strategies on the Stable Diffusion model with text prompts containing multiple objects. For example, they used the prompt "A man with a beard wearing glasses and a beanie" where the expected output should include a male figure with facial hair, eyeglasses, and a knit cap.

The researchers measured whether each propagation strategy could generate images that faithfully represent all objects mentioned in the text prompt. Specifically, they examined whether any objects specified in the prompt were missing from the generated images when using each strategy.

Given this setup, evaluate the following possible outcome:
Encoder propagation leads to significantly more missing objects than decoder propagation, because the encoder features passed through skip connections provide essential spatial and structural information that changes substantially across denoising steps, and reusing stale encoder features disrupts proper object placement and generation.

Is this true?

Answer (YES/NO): NO